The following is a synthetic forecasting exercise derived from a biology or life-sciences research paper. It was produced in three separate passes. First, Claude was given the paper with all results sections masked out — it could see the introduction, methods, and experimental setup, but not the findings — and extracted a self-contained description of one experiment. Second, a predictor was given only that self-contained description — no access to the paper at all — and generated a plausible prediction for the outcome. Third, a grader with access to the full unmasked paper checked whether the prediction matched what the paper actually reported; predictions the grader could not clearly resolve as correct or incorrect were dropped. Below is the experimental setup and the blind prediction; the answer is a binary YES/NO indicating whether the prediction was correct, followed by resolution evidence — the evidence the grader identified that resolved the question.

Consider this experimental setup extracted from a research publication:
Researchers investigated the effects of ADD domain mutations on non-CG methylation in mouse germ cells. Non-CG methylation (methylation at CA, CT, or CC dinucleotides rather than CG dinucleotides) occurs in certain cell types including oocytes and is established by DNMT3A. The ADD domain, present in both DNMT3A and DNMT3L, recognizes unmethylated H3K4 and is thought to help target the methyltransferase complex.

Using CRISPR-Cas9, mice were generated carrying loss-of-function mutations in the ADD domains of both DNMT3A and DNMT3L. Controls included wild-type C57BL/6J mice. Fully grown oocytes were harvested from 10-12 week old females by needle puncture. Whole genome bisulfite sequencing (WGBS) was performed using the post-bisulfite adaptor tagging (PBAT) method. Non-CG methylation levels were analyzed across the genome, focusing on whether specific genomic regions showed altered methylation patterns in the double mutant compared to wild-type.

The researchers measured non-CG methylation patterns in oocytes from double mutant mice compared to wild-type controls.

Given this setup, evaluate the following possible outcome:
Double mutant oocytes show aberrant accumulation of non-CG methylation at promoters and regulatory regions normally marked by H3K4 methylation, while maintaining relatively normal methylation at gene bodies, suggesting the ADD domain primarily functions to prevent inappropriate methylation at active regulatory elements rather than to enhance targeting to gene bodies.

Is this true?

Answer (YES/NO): NO